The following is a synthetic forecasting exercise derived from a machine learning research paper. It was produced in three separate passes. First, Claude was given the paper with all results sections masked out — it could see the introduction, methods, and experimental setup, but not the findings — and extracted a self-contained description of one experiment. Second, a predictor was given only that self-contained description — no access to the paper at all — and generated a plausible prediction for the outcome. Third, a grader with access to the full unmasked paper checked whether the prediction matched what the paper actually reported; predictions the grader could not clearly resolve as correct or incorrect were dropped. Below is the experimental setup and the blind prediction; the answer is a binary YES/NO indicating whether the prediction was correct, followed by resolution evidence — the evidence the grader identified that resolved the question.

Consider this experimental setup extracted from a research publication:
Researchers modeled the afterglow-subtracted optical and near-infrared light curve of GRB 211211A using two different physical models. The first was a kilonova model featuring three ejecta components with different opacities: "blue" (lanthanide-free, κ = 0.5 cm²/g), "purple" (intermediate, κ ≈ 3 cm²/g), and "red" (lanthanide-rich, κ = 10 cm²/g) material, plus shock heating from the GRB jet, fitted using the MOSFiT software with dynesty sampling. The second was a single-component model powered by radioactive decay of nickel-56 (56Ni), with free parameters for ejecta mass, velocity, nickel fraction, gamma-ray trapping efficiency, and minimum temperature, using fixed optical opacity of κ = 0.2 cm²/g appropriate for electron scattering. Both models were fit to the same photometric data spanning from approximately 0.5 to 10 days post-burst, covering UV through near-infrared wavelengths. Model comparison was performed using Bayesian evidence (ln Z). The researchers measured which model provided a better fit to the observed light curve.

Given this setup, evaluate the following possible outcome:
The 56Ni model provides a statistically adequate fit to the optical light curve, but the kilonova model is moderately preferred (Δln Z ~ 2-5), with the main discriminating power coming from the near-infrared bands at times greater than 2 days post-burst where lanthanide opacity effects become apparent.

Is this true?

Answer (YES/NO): NO